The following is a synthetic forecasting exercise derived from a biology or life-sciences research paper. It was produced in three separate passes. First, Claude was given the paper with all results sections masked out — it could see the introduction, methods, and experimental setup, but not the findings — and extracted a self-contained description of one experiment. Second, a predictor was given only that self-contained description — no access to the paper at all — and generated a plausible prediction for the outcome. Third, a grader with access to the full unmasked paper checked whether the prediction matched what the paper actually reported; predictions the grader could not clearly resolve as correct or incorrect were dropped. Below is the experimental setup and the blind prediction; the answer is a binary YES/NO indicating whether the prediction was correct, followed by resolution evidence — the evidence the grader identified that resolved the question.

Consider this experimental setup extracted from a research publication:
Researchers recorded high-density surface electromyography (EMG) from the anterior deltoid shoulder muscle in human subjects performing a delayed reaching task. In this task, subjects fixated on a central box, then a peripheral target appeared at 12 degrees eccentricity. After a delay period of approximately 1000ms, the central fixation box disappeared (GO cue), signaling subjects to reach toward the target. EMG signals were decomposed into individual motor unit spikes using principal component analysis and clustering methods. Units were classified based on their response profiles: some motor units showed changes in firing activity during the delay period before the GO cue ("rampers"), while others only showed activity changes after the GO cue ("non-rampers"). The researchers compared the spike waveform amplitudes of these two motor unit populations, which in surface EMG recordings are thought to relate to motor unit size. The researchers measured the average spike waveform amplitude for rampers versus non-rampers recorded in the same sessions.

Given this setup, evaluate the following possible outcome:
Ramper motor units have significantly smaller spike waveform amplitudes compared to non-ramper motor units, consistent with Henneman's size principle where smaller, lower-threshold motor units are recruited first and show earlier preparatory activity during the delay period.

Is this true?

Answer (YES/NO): YES